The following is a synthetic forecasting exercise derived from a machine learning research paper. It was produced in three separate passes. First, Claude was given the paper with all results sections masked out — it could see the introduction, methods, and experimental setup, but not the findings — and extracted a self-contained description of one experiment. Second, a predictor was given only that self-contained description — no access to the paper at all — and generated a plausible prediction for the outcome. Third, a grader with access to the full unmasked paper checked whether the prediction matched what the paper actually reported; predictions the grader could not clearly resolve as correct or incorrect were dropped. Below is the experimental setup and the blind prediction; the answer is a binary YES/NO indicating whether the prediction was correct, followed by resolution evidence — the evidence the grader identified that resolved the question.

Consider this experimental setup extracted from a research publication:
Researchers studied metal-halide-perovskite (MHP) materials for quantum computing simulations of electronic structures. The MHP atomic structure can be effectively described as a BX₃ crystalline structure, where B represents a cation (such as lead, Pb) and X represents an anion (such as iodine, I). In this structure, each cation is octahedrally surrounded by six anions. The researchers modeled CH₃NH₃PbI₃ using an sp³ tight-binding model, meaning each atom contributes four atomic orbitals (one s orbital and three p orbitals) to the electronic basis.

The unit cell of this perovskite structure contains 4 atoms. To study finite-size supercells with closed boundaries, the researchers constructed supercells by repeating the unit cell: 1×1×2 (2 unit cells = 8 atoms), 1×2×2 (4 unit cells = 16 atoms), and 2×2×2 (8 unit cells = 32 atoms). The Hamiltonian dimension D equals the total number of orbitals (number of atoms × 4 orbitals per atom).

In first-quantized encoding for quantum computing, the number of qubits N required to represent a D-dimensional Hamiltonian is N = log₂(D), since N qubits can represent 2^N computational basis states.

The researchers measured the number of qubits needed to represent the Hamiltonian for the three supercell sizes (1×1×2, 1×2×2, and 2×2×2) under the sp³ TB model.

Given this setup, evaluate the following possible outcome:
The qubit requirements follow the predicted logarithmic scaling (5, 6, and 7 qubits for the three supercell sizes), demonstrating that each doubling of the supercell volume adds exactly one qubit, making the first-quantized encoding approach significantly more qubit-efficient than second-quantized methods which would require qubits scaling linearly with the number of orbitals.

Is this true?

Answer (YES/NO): NO